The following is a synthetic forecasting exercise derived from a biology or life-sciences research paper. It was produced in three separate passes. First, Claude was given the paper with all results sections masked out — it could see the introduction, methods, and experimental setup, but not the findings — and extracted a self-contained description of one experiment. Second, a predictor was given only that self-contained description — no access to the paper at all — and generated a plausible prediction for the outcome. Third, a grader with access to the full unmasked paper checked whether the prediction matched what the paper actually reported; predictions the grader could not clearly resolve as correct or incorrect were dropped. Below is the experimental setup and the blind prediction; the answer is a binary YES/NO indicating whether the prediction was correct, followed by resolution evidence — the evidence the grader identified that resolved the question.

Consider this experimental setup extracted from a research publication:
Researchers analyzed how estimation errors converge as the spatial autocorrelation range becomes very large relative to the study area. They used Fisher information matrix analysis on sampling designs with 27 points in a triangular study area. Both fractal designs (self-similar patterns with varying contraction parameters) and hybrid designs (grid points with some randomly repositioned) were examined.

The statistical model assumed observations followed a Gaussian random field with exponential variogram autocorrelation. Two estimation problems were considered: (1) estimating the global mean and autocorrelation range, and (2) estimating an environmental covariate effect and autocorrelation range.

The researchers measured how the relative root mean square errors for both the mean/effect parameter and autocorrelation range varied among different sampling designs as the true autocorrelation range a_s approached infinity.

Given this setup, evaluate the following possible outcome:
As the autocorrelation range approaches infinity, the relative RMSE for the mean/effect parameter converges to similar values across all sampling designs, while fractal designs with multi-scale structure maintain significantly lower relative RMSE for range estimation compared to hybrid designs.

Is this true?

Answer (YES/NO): NO